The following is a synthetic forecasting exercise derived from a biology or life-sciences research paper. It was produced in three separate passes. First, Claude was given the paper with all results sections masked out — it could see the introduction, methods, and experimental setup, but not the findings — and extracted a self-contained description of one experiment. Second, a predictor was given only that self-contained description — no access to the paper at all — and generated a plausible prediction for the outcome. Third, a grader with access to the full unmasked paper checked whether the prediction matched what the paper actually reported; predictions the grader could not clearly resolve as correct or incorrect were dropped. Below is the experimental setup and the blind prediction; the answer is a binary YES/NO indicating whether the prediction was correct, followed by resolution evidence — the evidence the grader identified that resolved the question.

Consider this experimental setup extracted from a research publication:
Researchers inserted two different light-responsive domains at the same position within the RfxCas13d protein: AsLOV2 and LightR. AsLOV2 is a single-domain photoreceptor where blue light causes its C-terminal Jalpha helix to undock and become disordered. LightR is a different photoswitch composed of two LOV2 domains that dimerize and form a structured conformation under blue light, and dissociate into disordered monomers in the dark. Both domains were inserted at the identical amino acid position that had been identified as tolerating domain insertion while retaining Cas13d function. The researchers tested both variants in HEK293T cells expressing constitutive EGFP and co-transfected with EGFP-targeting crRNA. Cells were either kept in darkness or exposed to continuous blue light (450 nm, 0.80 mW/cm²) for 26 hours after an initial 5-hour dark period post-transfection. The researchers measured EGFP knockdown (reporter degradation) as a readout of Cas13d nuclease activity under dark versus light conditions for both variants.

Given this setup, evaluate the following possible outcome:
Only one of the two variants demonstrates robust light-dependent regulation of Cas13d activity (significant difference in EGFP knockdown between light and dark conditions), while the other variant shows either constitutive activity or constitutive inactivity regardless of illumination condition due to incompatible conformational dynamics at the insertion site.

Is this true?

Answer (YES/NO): NO